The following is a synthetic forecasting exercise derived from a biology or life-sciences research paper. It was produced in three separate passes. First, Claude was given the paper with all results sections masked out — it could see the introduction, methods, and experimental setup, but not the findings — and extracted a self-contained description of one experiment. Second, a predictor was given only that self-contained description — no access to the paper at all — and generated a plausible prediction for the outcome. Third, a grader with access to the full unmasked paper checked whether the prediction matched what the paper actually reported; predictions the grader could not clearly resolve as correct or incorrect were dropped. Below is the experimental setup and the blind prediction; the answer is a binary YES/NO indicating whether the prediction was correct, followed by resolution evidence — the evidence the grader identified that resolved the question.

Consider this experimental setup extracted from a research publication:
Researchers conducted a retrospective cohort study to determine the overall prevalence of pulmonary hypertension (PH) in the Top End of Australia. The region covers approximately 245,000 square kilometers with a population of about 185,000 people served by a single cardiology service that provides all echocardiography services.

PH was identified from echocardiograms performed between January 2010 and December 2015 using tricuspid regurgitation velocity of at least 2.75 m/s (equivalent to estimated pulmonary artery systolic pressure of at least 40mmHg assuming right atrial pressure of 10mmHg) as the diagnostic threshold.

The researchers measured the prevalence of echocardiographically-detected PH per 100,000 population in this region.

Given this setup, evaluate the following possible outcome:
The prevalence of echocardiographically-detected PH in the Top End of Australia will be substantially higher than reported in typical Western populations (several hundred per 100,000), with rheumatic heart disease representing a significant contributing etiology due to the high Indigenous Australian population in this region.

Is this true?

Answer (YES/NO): YES